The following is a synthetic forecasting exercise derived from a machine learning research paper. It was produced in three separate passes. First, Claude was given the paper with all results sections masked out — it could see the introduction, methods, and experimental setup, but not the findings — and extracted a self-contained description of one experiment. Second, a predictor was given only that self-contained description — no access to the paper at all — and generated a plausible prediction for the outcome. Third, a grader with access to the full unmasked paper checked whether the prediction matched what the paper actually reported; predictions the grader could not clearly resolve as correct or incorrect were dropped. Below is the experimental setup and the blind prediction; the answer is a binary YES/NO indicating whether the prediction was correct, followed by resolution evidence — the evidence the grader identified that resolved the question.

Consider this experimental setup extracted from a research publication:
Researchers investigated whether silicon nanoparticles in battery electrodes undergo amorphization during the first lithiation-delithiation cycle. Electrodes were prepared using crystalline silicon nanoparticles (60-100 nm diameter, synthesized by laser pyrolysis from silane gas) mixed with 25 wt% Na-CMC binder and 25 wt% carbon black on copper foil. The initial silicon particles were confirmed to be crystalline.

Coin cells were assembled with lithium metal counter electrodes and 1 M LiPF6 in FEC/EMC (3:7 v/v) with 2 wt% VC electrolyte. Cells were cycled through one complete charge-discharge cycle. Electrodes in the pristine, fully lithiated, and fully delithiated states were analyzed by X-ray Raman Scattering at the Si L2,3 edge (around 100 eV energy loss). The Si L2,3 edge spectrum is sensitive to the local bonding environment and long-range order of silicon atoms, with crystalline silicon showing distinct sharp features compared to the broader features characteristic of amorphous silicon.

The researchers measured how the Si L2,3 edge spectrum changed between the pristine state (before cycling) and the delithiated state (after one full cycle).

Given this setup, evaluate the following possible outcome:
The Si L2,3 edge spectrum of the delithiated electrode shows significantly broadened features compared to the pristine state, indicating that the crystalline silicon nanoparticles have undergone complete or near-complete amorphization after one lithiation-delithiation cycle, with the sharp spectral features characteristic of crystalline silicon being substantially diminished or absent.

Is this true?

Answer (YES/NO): NO